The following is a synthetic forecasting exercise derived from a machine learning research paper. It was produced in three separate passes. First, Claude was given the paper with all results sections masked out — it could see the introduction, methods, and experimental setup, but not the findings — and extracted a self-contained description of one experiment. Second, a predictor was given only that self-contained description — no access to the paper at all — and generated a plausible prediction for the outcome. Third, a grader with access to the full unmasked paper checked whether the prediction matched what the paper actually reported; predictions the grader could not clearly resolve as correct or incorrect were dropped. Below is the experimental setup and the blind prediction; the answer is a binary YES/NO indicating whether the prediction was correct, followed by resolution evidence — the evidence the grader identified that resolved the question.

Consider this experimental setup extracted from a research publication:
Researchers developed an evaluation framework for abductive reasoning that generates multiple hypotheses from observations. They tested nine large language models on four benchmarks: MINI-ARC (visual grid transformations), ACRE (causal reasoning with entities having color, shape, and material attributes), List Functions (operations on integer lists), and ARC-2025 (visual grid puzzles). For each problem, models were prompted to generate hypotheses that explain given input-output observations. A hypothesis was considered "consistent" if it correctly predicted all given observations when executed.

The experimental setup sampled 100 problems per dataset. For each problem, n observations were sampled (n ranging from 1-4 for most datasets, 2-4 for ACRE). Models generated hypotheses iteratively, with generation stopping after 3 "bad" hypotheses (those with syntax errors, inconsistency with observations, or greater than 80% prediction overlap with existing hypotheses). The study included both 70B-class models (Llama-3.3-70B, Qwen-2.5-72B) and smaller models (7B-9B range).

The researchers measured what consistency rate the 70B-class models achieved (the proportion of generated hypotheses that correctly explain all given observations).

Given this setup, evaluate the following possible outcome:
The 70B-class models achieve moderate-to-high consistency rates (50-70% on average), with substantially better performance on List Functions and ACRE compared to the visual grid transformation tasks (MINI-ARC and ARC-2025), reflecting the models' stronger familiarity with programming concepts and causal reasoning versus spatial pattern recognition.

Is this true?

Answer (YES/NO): NO